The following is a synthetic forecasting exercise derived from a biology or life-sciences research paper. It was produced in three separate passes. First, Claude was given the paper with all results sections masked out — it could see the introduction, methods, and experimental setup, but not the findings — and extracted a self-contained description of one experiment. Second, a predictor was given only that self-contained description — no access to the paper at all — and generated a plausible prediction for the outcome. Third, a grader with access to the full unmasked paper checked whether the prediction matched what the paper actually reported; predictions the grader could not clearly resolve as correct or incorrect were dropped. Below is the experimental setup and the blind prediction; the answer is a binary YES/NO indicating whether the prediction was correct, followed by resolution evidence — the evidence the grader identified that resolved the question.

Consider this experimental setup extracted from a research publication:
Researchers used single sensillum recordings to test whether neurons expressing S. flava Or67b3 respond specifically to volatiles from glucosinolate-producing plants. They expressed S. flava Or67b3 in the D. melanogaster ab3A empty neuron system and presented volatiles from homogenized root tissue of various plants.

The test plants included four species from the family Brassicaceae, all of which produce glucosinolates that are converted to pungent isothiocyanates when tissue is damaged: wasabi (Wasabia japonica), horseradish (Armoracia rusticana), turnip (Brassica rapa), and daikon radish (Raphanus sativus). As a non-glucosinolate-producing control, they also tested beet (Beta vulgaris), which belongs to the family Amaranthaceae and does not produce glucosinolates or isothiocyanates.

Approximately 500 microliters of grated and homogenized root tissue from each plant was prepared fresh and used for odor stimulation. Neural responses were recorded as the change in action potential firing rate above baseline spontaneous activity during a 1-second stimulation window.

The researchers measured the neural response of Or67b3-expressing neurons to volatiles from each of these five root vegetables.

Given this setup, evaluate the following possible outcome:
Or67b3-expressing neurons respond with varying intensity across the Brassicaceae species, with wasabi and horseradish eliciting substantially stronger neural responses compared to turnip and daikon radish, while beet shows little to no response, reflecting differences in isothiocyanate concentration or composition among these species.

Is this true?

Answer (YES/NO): NO